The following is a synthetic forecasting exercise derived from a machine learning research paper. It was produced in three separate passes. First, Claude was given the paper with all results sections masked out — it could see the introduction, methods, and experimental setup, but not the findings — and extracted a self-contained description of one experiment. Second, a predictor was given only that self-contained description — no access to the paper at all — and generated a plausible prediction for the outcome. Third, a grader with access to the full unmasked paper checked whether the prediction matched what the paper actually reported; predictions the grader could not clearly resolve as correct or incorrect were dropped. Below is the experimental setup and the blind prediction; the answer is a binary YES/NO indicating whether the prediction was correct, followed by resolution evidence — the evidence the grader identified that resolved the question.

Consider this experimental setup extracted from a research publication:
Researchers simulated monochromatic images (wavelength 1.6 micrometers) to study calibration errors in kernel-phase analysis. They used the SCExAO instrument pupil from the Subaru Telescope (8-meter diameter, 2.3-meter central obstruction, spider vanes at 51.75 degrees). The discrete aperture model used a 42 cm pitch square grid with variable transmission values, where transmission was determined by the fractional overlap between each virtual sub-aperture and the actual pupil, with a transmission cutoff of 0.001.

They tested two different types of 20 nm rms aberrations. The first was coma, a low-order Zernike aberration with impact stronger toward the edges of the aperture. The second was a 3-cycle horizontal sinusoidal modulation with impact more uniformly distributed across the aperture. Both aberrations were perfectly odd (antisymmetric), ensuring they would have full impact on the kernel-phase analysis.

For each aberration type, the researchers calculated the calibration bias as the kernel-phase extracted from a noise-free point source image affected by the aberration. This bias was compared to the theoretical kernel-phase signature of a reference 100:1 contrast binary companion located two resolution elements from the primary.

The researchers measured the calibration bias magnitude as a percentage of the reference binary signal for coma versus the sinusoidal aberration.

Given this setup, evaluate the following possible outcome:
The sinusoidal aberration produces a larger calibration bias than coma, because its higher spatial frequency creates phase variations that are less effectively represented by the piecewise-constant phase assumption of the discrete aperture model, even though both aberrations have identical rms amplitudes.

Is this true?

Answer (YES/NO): NO